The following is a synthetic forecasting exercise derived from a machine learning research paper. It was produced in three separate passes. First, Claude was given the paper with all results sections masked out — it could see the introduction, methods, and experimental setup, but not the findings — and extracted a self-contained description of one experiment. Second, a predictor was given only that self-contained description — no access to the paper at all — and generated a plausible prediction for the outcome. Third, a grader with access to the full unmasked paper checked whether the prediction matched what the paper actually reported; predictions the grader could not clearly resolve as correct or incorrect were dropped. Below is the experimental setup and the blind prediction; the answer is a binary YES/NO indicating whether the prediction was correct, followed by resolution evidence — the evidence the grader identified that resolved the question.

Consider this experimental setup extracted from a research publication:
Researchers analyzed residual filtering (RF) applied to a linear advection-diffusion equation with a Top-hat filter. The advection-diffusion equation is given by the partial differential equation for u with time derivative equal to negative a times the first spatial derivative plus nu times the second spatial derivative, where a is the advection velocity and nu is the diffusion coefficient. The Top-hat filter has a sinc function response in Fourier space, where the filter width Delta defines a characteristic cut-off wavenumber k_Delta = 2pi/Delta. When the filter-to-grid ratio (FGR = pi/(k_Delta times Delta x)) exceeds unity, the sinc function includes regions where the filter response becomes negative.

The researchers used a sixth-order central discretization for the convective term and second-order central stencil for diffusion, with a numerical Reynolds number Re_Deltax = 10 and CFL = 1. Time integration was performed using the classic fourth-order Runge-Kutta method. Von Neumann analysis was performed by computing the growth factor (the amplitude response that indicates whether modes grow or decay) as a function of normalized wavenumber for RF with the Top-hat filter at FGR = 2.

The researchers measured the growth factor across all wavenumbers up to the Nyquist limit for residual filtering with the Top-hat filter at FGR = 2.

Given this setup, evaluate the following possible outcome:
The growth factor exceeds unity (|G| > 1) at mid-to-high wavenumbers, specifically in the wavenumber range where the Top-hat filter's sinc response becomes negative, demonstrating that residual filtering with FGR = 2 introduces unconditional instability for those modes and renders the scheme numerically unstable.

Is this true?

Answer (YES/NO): YES